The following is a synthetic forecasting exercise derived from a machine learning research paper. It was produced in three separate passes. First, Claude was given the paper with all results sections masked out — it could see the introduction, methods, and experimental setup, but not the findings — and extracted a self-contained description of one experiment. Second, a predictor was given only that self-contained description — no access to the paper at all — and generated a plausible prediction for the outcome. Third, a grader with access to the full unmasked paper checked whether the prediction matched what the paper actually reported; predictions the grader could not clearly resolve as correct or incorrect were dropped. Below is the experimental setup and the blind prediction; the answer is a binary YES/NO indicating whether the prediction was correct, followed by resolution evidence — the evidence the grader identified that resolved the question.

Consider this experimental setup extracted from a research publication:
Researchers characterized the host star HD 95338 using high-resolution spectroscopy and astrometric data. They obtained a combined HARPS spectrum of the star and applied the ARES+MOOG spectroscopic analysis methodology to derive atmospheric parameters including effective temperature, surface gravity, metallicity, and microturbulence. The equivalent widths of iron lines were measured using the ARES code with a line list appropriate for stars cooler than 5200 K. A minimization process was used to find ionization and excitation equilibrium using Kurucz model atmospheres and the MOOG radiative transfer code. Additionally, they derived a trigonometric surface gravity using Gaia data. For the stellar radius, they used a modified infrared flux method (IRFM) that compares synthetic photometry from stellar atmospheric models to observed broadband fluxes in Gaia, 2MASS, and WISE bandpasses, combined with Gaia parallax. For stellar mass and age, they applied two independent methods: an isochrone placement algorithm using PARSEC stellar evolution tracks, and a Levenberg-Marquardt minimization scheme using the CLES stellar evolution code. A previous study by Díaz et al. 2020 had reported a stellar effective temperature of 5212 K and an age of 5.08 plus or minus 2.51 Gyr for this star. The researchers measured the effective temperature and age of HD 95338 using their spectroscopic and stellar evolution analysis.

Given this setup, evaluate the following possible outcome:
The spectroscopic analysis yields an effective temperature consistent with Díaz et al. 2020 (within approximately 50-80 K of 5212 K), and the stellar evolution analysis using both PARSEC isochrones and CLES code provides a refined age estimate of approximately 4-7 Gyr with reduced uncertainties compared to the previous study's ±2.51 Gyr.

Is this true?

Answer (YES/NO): NO